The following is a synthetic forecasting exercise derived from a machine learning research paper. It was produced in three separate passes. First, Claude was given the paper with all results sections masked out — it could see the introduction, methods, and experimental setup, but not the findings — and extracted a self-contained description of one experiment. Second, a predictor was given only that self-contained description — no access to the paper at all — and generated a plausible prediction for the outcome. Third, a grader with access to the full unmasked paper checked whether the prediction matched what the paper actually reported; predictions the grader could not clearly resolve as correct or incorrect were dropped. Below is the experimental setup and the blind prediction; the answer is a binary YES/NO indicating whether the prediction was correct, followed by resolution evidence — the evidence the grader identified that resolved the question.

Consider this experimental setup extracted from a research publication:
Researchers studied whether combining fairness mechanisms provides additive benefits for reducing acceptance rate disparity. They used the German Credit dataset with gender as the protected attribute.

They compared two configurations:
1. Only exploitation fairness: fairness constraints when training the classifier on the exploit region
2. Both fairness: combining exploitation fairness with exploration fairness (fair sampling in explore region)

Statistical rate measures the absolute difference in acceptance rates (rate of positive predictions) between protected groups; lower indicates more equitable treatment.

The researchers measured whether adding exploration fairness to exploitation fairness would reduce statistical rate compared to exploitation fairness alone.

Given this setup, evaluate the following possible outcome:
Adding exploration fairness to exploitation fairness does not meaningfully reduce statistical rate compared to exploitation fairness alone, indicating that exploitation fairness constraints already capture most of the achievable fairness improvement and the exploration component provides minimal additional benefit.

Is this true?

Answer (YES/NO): YES